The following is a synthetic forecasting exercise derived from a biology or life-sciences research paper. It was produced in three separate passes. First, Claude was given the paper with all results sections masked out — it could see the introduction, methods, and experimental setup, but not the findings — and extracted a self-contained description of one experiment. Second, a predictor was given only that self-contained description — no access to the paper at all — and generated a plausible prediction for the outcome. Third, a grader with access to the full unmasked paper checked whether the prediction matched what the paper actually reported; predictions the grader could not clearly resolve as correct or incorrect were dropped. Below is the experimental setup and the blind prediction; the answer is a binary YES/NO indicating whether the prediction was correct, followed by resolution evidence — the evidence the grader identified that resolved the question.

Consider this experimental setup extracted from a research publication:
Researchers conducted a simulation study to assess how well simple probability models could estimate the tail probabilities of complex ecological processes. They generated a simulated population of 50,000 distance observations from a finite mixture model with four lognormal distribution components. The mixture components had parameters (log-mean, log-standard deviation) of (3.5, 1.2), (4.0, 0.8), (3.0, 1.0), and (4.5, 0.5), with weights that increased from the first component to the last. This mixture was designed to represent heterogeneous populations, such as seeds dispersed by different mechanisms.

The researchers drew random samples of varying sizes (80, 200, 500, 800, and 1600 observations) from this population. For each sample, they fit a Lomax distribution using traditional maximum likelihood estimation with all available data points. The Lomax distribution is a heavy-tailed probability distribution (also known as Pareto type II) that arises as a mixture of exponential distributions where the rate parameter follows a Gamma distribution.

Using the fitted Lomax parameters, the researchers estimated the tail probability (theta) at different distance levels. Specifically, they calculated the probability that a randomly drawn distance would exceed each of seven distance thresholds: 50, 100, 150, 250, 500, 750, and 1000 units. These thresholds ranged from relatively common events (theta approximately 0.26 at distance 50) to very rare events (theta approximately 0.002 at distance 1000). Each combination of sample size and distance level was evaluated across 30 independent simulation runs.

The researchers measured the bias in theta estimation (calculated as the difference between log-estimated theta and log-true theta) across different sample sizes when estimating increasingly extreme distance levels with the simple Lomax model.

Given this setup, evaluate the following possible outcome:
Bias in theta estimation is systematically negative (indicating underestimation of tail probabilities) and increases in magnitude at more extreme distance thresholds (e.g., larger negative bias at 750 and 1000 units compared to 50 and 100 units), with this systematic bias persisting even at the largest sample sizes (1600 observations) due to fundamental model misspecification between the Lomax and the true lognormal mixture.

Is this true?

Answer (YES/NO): NO